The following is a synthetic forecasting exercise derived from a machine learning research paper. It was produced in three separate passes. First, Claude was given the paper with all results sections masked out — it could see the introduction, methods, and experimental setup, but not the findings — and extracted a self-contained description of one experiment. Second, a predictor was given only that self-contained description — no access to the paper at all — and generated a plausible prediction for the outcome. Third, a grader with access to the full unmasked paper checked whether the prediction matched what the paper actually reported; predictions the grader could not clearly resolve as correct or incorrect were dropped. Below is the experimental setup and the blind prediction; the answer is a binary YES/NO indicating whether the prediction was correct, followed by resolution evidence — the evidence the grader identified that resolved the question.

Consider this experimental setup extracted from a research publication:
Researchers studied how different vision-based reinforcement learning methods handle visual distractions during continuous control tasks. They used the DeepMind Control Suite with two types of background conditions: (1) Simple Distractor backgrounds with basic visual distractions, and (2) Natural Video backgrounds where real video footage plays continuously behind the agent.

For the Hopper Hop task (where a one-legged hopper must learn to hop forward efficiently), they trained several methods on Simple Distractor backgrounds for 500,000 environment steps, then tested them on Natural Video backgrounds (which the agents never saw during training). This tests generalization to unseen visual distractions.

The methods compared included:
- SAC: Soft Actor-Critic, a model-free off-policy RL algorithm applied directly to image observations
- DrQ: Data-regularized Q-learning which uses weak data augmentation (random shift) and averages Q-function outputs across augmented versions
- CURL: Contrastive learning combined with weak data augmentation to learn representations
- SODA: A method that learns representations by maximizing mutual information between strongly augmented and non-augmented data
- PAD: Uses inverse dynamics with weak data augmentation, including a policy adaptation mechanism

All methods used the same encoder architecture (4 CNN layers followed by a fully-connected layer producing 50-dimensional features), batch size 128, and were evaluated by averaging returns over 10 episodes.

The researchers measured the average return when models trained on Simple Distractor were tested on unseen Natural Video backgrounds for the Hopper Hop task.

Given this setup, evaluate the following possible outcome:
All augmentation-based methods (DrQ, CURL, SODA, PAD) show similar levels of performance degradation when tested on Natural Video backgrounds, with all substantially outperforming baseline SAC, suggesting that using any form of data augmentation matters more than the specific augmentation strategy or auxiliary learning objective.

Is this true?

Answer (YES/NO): NO